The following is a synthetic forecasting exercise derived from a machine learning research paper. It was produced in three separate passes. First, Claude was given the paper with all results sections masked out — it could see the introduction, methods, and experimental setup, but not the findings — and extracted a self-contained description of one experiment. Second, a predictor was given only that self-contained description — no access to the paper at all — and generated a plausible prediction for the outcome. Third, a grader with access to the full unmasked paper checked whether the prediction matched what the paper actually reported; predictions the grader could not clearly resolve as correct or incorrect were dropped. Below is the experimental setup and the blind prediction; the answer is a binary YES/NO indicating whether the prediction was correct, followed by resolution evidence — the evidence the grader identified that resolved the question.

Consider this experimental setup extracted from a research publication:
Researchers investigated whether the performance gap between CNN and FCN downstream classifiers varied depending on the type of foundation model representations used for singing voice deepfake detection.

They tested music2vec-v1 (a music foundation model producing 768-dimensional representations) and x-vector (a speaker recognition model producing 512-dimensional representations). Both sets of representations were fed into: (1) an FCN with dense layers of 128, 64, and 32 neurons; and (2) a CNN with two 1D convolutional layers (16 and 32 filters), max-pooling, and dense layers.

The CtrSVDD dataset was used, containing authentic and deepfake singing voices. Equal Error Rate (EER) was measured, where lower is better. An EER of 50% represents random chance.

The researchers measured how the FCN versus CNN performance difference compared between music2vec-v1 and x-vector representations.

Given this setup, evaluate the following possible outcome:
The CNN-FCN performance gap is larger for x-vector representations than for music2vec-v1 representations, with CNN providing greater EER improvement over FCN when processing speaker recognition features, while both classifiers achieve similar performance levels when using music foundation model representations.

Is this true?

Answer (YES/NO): NO